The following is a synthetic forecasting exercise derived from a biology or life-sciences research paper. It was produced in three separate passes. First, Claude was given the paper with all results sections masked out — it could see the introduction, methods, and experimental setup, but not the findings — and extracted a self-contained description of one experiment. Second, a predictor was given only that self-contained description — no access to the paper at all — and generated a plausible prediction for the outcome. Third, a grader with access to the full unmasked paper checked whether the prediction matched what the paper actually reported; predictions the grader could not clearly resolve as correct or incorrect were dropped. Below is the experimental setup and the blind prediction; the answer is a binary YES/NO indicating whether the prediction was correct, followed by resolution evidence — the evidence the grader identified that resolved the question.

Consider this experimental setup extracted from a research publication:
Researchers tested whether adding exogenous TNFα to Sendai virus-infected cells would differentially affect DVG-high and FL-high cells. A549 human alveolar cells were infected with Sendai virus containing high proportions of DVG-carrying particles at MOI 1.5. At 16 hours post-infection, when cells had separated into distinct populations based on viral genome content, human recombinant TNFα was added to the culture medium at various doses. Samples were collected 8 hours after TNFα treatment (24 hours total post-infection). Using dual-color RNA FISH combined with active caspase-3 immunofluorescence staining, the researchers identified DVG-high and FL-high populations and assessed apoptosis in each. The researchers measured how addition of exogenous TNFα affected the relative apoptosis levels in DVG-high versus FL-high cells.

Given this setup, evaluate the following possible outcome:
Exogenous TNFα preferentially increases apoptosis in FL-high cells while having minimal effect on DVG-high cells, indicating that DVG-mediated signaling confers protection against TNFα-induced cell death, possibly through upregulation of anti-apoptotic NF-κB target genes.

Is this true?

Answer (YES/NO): NO